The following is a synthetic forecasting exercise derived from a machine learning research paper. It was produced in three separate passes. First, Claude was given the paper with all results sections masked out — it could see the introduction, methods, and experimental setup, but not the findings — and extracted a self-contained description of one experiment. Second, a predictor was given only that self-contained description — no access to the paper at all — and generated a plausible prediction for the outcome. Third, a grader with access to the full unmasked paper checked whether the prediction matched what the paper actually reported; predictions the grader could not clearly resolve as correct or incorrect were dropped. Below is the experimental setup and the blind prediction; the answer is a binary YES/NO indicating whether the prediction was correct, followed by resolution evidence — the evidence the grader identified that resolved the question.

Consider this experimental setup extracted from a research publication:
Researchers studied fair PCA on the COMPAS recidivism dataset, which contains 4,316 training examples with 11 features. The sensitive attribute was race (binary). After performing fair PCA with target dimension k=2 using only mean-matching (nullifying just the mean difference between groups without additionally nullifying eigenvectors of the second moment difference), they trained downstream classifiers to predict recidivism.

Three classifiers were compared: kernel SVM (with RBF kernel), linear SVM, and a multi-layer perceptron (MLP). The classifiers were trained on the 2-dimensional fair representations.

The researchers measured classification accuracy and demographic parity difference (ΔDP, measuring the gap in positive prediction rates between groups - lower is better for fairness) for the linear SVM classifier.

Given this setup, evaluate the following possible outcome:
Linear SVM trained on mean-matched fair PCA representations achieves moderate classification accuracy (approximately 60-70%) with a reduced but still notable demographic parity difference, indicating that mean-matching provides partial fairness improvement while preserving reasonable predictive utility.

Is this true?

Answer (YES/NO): NO